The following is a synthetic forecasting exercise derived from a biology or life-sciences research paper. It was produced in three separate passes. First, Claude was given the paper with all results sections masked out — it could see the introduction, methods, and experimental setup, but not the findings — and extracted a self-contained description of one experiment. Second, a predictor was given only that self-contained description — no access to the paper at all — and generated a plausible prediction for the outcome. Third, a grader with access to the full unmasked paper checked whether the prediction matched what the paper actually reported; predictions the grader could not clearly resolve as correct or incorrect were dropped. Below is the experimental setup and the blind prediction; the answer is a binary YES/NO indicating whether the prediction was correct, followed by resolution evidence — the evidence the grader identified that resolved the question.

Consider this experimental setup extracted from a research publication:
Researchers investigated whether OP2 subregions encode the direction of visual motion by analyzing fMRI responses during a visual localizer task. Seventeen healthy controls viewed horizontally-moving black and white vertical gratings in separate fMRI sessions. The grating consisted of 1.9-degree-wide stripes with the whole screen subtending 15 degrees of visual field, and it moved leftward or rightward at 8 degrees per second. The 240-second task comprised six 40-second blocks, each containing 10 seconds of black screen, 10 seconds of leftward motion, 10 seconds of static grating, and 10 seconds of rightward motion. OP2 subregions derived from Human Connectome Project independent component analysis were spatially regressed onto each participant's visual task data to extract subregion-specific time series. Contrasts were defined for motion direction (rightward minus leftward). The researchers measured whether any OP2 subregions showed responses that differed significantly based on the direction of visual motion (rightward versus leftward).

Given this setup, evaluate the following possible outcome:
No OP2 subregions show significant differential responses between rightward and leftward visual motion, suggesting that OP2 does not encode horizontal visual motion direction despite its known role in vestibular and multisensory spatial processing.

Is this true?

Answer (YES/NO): NO